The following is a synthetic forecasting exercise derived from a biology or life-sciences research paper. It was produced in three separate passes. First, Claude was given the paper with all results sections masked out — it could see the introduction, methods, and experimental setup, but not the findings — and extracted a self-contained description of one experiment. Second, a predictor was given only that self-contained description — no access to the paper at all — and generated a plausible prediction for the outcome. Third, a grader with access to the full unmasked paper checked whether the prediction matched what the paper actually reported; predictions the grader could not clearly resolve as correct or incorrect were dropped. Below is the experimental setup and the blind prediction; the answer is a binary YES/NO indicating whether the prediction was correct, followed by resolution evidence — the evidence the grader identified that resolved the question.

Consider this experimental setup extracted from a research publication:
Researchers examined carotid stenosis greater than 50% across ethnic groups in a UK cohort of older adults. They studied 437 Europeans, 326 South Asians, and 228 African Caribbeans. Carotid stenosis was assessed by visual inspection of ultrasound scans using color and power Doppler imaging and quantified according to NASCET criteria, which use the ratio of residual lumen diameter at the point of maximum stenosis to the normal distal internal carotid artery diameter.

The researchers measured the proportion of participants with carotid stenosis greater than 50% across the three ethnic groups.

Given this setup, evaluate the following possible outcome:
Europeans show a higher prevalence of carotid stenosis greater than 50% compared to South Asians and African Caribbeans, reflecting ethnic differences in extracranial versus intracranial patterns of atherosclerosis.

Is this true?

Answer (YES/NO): NO